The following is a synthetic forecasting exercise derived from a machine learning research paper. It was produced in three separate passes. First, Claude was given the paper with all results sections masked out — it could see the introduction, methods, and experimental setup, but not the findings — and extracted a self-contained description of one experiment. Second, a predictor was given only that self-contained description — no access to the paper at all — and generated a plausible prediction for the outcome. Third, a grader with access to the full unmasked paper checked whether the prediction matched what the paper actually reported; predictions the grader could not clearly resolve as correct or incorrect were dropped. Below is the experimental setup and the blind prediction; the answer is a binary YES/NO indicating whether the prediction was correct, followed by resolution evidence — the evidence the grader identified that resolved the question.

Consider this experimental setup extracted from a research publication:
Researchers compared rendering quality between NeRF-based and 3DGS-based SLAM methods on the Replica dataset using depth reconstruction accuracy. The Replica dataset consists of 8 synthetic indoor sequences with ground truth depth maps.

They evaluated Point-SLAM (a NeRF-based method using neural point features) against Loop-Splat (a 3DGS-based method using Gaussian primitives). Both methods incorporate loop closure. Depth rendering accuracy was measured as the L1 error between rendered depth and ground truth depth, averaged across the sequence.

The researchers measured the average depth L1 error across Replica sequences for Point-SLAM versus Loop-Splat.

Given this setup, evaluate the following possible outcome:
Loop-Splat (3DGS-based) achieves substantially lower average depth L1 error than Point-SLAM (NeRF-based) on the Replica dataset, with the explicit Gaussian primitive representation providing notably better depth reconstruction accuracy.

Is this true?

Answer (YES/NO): NO